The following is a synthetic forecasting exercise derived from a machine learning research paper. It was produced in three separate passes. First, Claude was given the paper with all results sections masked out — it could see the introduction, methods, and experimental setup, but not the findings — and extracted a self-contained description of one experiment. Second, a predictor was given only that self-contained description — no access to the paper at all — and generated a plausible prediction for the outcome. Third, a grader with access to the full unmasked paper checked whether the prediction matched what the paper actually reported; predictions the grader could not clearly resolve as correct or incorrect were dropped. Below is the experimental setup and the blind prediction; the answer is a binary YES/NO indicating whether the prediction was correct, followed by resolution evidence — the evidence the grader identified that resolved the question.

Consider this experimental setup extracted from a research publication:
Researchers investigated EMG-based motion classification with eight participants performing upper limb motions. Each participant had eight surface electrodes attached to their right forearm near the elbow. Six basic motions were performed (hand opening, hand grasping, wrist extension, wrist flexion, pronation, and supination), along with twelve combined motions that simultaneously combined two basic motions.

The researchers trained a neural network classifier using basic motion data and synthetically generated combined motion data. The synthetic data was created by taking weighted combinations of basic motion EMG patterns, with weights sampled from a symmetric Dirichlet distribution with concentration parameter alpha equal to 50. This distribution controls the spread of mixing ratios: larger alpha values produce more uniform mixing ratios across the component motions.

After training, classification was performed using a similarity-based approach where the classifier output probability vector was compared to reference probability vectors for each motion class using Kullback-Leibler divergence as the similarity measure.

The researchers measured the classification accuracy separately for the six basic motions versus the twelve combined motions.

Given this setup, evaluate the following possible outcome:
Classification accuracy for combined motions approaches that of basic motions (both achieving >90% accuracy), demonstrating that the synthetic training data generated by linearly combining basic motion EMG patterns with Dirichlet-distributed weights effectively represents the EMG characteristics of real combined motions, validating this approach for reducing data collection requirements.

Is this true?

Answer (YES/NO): NO